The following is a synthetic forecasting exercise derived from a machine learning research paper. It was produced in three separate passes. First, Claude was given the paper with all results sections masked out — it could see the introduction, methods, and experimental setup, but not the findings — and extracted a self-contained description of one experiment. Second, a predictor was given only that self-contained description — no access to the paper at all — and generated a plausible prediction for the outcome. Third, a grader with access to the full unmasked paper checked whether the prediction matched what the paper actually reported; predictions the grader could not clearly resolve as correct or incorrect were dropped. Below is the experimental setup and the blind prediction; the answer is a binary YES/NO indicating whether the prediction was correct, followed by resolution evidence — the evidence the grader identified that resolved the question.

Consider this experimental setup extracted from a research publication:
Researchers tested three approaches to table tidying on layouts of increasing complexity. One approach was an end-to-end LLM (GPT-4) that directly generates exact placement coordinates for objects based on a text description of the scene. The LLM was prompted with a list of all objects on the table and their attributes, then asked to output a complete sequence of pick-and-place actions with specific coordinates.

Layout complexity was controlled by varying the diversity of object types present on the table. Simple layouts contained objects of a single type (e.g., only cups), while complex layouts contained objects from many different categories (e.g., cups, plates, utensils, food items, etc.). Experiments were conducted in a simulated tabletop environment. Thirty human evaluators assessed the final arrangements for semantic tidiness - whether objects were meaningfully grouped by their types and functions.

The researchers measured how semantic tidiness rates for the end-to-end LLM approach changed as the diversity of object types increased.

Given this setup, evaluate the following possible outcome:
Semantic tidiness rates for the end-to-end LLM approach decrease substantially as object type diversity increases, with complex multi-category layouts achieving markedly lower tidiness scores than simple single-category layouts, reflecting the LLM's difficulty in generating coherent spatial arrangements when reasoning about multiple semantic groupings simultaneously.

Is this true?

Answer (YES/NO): YES